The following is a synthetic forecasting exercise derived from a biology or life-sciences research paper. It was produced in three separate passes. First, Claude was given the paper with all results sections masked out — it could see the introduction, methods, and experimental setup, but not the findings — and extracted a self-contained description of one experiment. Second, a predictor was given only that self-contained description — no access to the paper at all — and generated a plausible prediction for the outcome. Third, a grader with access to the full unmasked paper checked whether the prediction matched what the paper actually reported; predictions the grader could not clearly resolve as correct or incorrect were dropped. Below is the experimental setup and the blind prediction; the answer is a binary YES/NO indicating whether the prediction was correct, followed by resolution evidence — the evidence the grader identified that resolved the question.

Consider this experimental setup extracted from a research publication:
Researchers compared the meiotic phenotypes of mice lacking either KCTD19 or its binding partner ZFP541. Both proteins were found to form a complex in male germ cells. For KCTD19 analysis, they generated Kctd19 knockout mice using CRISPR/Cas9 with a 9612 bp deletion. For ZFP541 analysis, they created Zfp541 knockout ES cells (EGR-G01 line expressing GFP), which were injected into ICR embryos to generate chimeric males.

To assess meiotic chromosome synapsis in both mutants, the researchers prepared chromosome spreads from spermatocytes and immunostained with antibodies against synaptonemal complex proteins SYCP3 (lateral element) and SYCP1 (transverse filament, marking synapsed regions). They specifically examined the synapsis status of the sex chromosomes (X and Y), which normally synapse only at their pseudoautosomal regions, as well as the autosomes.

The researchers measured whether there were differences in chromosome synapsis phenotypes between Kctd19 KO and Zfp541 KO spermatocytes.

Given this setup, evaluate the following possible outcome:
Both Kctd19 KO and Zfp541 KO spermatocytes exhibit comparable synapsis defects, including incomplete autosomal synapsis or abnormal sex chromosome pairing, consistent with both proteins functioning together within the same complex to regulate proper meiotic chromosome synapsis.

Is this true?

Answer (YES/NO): NO